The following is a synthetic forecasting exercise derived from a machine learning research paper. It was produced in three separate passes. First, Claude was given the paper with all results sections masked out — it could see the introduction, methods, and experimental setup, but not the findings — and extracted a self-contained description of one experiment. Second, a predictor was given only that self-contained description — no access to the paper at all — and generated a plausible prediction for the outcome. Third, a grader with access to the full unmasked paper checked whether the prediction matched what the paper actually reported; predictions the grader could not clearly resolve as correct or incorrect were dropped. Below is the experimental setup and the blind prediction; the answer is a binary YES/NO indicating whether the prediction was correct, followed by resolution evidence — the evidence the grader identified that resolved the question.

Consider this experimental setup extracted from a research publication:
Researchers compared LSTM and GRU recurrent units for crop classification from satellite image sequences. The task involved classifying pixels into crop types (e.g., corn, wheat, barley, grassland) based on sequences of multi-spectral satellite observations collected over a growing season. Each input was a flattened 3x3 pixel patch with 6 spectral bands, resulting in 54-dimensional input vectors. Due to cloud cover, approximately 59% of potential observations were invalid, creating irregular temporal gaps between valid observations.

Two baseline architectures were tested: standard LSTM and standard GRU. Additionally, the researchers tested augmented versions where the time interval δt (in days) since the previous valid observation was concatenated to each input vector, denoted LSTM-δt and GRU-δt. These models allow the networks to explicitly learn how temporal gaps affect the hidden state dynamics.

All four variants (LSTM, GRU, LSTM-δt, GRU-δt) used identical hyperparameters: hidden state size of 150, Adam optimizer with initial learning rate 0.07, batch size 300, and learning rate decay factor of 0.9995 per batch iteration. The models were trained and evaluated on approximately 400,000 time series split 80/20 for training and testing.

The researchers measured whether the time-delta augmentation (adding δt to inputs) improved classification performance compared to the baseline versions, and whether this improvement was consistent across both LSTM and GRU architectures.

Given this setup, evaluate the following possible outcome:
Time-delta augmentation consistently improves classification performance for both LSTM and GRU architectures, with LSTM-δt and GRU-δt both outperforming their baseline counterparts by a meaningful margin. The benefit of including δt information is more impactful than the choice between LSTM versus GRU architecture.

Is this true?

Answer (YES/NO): NO